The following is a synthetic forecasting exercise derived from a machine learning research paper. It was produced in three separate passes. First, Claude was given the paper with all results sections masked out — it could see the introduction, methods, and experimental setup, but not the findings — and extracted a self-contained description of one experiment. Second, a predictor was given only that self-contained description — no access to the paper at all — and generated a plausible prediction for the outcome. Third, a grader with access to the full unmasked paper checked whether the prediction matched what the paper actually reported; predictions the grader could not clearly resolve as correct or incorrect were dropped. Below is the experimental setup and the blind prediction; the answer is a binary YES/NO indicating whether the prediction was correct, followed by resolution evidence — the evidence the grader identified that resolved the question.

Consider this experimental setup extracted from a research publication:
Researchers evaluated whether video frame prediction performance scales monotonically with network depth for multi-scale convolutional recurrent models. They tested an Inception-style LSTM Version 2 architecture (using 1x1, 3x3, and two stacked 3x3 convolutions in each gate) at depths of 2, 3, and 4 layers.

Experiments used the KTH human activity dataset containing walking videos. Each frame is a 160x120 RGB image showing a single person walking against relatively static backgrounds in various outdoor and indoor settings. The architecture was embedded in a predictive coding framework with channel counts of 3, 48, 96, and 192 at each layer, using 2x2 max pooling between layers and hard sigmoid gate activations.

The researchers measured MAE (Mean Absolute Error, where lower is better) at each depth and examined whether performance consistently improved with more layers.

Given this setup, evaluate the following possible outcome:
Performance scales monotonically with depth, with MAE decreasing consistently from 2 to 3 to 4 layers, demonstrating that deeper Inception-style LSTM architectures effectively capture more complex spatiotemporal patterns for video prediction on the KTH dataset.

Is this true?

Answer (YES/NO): NO